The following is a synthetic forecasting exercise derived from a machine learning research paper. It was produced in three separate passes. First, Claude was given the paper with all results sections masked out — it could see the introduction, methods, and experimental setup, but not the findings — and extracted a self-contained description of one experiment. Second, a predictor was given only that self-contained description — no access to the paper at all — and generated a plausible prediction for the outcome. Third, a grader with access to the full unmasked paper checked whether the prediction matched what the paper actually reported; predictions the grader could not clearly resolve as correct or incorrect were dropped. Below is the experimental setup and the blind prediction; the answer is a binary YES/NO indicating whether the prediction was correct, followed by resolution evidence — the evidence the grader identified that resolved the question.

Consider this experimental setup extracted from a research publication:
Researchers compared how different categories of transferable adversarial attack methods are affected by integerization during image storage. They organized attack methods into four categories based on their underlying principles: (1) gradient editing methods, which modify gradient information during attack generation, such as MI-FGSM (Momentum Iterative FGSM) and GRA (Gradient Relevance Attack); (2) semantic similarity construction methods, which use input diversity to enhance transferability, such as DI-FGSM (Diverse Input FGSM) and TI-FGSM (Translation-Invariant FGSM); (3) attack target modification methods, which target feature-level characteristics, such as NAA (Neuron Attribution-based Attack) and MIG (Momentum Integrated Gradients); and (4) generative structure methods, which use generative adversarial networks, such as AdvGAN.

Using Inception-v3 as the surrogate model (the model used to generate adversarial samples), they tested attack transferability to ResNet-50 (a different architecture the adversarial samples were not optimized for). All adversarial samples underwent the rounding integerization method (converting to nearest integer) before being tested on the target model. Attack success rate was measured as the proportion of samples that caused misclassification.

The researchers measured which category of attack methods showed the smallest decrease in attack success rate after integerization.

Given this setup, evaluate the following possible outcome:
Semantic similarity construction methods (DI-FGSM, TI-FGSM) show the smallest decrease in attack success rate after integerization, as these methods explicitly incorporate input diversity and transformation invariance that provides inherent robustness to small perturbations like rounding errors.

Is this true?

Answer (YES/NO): NO